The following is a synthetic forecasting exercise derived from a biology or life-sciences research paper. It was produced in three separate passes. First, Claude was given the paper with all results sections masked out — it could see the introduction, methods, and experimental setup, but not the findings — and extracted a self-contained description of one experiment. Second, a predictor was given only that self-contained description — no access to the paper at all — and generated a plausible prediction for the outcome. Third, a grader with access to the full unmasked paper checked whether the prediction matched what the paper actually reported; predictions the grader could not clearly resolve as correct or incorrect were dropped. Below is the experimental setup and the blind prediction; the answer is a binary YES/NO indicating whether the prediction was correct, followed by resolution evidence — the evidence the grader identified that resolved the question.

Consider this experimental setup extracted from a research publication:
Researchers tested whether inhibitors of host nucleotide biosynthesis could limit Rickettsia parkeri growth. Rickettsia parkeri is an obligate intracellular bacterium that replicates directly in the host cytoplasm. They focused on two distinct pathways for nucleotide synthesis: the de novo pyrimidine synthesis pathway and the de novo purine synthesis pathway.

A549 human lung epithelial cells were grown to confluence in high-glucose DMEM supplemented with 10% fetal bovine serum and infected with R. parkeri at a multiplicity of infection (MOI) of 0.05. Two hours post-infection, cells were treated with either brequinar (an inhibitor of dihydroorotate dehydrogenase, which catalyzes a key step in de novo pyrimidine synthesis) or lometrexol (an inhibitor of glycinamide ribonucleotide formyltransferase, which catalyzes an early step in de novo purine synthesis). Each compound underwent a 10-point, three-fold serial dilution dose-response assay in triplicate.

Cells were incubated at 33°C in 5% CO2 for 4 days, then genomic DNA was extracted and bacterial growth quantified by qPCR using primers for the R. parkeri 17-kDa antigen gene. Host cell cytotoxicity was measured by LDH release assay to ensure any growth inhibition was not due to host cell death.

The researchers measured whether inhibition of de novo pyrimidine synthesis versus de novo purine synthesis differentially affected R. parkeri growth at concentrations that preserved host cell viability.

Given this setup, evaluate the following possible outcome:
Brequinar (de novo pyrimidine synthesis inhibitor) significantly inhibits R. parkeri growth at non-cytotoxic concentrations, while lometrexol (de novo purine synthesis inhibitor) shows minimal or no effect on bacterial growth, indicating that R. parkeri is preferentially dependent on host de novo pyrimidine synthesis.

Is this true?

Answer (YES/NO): NO